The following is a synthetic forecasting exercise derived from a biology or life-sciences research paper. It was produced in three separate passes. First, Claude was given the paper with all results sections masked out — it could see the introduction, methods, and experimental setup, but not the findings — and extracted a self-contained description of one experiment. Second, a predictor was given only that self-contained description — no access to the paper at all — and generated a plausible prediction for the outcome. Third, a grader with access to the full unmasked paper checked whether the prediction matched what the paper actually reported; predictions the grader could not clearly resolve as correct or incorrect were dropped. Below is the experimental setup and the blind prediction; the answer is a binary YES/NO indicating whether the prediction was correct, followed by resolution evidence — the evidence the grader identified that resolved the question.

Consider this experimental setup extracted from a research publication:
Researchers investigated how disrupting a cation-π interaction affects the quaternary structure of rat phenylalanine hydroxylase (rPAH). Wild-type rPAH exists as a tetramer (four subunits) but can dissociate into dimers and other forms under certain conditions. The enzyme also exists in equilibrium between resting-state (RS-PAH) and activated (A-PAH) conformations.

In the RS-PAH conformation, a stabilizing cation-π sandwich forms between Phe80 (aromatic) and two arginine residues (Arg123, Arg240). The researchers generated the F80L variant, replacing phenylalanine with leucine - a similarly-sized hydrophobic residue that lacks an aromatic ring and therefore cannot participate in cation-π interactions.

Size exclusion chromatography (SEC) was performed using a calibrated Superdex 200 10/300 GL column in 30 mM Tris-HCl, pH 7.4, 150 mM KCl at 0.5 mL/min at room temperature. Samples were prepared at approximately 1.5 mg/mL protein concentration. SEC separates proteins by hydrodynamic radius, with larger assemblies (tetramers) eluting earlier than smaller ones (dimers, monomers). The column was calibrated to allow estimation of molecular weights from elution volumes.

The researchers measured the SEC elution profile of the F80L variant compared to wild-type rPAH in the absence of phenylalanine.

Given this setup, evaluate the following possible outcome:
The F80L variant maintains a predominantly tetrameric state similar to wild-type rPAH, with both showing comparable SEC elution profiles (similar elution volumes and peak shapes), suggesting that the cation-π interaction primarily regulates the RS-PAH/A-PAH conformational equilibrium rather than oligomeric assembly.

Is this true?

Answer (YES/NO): NO